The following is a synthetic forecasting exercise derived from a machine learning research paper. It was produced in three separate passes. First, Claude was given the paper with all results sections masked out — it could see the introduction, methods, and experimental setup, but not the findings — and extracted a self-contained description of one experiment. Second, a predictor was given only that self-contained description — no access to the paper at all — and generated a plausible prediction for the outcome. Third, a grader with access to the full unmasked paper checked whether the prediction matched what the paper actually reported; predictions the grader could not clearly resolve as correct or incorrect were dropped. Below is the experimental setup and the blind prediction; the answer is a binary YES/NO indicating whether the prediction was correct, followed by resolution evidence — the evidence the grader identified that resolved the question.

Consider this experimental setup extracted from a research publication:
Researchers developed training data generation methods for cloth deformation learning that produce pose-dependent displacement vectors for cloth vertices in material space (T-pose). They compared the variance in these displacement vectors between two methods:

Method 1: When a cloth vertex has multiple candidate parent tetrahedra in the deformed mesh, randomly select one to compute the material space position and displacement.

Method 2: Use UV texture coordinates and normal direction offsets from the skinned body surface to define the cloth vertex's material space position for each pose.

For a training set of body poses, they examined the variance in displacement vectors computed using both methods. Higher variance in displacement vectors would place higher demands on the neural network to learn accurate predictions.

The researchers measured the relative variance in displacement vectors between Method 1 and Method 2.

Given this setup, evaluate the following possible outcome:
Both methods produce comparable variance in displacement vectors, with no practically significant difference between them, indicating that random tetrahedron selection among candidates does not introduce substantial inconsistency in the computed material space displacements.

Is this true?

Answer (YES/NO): NO